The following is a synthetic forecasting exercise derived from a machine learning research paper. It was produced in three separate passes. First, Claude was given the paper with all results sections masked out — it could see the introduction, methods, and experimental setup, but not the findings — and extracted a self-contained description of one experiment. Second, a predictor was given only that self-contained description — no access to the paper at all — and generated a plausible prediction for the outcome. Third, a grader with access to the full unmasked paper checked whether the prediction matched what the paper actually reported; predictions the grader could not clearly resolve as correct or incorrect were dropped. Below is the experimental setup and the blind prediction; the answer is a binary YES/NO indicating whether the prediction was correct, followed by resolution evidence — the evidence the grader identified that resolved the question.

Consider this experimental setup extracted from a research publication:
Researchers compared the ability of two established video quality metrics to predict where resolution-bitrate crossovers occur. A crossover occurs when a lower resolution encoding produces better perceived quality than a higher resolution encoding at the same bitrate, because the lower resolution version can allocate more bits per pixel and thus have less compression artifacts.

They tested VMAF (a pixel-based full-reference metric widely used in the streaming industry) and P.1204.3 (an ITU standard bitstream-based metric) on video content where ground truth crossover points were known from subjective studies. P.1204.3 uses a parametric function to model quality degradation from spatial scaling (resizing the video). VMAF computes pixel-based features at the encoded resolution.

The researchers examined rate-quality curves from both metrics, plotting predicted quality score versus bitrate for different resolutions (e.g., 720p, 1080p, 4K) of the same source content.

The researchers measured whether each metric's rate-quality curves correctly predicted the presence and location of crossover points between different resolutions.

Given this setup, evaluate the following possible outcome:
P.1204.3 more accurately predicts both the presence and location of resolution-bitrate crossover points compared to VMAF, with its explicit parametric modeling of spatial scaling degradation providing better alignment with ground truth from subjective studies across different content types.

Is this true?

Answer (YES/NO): NO